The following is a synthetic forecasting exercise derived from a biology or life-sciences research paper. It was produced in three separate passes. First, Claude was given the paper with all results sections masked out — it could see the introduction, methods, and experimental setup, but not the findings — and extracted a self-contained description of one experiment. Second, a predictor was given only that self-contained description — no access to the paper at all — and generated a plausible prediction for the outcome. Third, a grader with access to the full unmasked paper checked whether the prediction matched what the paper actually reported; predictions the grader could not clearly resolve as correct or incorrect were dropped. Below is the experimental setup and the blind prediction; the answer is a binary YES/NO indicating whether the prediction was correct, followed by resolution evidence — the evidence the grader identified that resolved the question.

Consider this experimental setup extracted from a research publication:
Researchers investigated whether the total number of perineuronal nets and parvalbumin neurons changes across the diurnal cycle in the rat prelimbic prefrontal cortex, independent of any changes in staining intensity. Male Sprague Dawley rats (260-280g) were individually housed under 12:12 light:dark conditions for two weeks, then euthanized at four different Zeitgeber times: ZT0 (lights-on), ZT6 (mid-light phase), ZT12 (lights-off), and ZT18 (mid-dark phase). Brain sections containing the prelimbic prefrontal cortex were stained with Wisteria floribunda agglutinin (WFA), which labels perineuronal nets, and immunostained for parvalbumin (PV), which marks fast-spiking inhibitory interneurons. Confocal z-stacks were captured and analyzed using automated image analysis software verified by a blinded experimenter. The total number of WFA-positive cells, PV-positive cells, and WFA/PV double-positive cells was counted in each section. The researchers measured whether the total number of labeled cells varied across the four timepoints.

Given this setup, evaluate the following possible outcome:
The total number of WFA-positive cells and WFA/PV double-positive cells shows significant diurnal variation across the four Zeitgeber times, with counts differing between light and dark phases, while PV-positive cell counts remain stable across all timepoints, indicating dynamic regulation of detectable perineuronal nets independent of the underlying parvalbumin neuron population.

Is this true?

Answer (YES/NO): NO